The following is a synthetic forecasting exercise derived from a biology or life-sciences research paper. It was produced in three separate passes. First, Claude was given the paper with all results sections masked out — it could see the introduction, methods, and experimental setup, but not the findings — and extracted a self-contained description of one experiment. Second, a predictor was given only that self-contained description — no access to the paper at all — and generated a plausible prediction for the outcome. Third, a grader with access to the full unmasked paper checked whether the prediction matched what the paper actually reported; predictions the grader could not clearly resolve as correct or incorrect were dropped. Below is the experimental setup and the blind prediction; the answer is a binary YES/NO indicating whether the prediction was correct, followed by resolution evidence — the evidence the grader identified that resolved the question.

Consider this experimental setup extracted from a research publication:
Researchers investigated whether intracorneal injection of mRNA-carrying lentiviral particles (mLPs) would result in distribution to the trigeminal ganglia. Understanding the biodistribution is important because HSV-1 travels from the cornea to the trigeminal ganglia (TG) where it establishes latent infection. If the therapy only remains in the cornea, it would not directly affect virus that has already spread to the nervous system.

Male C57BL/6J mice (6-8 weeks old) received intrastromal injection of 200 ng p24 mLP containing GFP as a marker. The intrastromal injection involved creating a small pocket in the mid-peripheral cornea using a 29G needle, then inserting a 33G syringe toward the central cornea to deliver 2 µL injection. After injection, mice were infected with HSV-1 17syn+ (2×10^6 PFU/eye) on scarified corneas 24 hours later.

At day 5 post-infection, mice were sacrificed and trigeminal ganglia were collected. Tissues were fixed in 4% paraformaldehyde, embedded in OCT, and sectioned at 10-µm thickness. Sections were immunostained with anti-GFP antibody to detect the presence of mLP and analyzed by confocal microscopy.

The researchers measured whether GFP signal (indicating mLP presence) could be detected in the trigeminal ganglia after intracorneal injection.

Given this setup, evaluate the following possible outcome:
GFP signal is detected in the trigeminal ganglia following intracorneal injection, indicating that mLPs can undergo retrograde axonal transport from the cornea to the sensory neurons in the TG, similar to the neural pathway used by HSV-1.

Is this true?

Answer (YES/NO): YES